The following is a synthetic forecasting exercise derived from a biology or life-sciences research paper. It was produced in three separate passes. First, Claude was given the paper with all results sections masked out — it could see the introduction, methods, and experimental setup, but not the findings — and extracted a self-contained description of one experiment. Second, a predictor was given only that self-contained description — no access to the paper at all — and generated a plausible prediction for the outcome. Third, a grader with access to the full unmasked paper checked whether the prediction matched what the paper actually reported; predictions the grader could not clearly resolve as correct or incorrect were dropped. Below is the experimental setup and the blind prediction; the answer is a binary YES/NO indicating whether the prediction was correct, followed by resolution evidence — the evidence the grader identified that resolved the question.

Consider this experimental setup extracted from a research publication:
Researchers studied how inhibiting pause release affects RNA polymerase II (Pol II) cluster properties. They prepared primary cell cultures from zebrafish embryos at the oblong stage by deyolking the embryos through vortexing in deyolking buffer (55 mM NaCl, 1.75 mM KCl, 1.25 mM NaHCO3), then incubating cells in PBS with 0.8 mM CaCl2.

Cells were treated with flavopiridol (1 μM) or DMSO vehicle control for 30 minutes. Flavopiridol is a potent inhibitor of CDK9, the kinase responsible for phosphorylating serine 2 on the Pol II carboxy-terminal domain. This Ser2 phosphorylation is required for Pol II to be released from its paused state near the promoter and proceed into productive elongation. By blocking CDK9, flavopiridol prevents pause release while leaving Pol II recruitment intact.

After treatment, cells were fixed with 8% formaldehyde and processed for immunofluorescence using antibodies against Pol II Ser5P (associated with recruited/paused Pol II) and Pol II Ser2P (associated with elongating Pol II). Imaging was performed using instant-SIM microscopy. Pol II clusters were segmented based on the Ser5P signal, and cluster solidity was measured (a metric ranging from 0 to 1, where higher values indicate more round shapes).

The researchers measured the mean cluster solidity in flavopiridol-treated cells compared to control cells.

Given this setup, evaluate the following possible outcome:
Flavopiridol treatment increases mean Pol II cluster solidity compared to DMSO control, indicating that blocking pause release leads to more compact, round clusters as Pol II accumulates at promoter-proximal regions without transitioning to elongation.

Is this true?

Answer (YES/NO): YES